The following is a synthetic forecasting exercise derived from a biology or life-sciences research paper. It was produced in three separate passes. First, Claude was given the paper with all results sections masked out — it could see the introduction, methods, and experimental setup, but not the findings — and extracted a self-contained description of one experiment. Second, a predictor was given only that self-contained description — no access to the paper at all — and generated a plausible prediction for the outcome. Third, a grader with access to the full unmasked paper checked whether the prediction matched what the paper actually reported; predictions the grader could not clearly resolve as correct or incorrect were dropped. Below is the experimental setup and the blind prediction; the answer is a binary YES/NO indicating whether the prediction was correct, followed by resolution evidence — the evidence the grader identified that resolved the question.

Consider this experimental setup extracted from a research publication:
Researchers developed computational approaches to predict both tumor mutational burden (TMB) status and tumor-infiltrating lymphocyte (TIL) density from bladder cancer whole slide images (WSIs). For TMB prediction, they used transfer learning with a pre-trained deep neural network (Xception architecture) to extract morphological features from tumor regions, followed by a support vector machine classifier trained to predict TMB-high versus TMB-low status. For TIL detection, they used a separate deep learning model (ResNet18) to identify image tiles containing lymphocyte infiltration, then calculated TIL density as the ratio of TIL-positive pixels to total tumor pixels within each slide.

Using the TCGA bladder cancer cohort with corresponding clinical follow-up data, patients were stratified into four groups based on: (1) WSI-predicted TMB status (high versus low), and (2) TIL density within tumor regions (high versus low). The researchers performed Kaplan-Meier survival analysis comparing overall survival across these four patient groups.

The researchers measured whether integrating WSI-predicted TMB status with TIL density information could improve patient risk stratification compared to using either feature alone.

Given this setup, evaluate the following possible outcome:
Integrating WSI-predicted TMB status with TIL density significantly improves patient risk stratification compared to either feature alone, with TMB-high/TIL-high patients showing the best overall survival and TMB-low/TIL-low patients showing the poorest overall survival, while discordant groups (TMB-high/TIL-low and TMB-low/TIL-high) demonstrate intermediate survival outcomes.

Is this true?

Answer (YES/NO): NO